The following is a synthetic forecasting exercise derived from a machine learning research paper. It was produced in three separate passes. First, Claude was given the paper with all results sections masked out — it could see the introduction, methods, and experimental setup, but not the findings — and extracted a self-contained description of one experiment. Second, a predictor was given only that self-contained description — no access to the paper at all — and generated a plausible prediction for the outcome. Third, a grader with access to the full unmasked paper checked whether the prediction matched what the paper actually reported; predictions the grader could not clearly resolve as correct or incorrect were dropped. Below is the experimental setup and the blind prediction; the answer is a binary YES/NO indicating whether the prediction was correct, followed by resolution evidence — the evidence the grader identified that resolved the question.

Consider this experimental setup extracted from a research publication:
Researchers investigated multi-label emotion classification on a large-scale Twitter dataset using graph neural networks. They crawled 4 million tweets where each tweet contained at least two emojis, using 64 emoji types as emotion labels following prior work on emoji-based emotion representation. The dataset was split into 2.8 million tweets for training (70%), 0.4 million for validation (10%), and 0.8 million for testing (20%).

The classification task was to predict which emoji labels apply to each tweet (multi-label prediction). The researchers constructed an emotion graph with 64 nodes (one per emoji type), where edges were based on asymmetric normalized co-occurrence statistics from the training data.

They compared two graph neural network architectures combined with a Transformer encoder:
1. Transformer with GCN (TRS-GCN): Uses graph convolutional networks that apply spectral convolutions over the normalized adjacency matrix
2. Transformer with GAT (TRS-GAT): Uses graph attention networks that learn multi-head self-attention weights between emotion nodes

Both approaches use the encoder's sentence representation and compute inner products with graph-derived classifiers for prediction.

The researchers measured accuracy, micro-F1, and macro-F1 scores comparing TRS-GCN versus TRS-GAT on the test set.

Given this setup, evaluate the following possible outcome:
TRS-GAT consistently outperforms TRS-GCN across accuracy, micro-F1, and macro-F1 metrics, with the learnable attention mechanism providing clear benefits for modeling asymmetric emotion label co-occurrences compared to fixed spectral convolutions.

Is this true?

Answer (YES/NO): NO